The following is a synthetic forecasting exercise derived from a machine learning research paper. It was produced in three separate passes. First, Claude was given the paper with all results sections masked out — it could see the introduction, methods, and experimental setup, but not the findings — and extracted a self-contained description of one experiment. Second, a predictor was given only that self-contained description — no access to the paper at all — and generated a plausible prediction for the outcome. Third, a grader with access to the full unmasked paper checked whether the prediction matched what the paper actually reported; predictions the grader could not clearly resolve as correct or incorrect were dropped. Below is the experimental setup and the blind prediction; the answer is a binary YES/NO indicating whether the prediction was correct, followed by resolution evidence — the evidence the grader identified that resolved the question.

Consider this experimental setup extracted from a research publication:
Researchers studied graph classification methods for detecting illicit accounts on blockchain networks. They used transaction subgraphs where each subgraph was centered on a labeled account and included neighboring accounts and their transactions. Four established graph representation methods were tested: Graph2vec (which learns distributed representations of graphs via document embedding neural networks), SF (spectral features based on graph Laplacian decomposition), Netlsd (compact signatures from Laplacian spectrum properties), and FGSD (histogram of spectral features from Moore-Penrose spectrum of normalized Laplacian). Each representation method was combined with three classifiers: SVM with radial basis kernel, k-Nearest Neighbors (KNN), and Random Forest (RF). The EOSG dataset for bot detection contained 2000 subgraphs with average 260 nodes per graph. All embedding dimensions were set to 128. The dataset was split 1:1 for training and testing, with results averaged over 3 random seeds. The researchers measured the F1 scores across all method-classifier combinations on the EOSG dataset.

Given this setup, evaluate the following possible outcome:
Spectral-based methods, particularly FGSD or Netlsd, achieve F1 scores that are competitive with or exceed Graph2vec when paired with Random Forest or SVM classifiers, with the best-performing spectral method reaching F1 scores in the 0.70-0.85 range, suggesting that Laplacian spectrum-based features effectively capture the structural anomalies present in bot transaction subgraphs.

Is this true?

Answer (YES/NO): NO